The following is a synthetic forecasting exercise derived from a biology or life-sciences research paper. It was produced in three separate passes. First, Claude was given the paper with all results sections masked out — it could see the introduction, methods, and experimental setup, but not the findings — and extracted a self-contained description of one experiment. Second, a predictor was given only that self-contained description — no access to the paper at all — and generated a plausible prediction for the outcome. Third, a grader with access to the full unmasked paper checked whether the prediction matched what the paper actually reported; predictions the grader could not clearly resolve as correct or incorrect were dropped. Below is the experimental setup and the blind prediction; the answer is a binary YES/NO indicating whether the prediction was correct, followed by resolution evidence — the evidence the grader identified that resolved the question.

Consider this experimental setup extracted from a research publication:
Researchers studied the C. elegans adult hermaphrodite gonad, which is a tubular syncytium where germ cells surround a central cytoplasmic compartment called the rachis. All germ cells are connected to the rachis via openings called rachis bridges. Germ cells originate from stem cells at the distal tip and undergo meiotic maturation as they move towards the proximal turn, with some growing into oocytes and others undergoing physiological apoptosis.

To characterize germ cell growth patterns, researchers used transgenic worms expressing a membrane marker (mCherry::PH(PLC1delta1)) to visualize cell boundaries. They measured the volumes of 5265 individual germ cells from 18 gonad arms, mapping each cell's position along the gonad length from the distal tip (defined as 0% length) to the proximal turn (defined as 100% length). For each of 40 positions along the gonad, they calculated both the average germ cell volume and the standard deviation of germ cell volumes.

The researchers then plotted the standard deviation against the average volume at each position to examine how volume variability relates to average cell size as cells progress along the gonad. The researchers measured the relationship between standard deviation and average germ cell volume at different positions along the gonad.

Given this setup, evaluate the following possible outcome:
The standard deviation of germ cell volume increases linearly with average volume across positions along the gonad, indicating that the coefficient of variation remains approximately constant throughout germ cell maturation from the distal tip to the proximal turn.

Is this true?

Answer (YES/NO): NO